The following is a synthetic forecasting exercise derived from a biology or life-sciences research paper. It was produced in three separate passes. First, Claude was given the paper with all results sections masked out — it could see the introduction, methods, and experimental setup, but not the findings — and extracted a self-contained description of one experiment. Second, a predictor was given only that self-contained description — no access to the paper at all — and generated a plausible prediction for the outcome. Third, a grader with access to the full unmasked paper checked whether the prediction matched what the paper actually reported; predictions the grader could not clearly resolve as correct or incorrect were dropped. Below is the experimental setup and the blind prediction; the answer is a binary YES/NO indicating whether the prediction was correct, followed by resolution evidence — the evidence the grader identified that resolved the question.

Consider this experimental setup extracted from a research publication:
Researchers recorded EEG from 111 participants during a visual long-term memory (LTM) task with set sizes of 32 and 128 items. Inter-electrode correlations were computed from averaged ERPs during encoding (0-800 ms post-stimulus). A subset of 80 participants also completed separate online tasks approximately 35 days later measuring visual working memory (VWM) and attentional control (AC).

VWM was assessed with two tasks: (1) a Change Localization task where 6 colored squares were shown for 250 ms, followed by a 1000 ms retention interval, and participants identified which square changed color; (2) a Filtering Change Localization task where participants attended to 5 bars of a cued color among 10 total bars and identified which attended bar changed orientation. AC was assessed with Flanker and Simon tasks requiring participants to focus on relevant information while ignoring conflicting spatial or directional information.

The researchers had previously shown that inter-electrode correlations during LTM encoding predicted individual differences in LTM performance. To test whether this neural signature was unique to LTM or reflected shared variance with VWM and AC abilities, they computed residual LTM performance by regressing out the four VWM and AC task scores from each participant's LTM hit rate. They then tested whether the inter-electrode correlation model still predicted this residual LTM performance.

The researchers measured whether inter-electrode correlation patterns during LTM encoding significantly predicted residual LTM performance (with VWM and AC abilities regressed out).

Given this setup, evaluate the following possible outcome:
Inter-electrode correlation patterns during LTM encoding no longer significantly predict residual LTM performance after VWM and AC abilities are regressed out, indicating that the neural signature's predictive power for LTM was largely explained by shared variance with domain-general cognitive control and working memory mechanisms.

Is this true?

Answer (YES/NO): NO